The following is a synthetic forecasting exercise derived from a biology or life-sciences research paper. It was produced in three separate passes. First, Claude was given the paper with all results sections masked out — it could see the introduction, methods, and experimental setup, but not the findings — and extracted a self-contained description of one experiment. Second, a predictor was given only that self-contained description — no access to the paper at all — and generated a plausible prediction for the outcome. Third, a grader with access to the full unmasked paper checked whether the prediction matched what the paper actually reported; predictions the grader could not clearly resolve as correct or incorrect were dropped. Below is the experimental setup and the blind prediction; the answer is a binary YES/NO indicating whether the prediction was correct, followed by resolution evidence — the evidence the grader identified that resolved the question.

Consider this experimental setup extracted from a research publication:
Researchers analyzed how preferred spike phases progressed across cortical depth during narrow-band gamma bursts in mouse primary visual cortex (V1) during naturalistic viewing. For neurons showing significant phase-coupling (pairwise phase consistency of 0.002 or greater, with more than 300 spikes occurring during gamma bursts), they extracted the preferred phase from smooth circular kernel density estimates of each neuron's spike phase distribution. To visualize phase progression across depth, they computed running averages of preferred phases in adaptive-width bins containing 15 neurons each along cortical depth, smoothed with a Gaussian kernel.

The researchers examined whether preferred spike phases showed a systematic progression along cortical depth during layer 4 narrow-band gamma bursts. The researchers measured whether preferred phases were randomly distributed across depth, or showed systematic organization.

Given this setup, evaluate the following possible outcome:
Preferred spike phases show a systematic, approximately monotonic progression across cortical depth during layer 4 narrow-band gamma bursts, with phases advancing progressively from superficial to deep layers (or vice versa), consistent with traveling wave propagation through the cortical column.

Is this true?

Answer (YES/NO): NO